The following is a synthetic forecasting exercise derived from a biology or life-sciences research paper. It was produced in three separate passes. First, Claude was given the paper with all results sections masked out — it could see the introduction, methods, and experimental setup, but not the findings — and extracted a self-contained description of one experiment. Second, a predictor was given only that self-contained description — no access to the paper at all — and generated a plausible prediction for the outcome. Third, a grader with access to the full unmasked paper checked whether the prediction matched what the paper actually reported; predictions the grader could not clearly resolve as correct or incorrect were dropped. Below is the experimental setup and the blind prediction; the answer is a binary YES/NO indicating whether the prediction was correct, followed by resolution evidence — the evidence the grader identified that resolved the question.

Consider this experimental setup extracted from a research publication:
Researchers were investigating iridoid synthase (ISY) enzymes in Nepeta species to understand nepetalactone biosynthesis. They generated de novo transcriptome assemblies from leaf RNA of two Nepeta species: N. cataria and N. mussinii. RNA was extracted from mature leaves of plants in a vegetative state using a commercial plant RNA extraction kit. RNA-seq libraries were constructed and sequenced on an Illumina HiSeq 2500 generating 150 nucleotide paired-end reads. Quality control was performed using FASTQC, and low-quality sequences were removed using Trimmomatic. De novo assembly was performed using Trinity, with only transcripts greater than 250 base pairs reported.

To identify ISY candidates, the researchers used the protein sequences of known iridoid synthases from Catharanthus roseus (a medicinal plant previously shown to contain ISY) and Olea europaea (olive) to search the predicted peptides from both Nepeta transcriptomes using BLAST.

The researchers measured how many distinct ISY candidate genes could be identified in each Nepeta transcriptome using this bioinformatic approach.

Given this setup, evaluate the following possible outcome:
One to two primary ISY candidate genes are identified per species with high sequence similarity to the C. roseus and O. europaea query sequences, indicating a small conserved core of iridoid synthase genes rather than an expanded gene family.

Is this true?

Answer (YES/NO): NO